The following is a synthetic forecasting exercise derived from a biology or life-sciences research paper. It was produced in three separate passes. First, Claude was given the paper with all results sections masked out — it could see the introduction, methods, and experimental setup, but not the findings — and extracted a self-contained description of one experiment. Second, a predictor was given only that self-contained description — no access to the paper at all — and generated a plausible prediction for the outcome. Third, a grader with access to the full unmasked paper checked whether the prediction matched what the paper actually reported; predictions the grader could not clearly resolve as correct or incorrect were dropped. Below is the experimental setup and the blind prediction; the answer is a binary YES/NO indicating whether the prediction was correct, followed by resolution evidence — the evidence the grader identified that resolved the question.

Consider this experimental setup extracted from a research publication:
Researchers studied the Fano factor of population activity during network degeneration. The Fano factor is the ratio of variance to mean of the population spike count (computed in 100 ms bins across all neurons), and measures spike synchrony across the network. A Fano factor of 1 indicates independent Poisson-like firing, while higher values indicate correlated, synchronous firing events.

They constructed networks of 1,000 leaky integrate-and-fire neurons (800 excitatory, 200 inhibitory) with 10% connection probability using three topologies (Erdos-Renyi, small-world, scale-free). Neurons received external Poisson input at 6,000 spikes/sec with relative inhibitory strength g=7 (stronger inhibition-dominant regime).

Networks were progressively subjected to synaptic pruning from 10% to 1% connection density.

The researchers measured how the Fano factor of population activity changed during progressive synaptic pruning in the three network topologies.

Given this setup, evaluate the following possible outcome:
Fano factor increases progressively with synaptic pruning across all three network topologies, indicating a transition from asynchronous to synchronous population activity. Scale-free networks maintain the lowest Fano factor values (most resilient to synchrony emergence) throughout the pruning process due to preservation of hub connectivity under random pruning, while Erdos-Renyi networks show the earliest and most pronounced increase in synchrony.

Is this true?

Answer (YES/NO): NO